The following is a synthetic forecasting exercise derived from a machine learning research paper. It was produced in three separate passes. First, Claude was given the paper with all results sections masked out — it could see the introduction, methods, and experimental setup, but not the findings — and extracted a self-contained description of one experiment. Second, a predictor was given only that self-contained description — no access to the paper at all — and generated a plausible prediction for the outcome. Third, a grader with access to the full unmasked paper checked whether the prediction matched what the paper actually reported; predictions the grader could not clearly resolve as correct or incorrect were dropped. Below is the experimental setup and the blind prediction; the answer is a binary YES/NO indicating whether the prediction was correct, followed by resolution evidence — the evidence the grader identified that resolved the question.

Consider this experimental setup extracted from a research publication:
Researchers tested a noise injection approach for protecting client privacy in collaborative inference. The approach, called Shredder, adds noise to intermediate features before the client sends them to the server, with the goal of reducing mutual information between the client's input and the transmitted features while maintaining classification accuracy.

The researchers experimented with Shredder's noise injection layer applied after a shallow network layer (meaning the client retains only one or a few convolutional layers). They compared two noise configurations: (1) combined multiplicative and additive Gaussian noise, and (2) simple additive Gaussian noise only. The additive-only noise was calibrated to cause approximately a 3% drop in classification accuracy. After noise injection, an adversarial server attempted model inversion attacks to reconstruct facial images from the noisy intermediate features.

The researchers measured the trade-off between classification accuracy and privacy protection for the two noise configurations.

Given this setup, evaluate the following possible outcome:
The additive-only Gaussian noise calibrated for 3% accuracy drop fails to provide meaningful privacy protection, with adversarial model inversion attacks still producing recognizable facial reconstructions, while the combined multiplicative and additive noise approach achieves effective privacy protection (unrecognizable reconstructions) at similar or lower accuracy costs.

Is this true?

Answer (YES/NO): NO